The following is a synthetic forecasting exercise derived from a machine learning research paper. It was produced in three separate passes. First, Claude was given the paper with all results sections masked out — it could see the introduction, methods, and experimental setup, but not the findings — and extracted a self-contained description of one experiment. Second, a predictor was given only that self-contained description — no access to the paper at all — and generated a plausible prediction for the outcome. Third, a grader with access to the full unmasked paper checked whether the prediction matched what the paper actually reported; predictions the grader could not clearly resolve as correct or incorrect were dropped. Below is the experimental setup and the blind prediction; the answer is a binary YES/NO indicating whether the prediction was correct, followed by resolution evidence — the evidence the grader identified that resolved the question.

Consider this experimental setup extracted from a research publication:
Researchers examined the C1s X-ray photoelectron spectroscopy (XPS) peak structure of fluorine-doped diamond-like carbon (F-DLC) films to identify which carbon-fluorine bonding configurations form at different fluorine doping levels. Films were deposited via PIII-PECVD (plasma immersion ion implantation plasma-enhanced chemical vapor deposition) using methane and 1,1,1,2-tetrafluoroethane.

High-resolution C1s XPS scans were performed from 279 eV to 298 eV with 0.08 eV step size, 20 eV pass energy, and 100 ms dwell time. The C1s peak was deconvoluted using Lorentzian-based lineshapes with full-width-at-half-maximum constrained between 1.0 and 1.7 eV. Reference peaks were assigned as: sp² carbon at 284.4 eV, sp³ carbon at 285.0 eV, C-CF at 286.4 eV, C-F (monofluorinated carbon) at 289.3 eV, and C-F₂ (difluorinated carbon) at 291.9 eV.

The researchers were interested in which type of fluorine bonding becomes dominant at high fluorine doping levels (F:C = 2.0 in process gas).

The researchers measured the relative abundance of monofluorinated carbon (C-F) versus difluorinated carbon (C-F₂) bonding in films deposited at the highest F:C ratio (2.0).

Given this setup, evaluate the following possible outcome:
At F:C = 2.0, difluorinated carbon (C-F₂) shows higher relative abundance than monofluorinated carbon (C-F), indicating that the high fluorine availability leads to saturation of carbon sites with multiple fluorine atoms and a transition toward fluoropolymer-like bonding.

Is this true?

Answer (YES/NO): NO